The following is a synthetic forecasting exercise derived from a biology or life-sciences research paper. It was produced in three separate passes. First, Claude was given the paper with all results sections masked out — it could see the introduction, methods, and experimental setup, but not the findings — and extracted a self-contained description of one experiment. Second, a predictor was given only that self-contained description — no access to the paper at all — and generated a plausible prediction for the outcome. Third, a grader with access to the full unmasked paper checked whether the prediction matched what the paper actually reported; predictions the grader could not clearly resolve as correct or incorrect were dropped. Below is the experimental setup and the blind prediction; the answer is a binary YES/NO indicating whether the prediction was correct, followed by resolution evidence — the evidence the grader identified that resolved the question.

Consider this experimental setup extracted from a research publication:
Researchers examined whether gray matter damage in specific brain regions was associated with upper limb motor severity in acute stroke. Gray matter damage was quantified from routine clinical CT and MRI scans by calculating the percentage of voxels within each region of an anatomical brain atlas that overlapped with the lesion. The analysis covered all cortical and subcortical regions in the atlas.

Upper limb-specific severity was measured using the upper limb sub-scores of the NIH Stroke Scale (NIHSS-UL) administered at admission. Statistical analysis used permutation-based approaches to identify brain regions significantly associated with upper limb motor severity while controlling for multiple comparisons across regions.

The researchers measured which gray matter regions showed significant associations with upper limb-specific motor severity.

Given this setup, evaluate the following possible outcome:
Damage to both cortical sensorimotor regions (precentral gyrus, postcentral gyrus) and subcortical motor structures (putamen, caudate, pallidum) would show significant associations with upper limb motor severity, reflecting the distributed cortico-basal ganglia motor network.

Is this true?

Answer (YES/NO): NO